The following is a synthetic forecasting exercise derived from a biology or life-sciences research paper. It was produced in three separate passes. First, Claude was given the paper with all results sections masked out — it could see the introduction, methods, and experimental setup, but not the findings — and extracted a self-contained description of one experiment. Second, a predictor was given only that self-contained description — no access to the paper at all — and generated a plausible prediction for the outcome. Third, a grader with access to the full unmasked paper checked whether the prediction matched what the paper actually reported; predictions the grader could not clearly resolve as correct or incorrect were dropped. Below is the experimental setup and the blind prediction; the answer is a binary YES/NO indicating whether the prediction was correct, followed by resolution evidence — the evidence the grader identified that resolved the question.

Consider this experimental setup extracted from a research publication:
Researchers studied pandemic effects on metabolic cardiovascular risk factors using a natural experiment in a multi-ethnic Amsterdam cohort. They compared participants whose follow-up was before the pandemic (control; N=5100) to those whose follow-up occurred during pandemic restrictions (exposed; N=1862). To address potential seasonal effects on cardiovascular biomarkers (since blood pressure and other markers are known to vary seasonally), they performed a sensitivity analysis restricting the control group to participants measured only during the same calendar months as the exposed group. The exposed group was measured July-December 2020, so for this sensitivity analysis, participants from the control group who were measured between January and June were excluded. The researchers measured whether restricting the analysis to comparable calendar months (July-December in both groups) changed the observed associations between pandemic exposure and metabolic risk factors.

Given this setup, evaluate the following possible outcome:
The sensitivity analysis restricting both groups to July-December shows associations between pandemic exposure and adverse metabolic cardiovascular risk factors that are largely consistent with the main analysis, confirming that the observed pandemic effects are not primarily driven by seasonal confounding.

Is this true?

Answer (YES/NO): YES